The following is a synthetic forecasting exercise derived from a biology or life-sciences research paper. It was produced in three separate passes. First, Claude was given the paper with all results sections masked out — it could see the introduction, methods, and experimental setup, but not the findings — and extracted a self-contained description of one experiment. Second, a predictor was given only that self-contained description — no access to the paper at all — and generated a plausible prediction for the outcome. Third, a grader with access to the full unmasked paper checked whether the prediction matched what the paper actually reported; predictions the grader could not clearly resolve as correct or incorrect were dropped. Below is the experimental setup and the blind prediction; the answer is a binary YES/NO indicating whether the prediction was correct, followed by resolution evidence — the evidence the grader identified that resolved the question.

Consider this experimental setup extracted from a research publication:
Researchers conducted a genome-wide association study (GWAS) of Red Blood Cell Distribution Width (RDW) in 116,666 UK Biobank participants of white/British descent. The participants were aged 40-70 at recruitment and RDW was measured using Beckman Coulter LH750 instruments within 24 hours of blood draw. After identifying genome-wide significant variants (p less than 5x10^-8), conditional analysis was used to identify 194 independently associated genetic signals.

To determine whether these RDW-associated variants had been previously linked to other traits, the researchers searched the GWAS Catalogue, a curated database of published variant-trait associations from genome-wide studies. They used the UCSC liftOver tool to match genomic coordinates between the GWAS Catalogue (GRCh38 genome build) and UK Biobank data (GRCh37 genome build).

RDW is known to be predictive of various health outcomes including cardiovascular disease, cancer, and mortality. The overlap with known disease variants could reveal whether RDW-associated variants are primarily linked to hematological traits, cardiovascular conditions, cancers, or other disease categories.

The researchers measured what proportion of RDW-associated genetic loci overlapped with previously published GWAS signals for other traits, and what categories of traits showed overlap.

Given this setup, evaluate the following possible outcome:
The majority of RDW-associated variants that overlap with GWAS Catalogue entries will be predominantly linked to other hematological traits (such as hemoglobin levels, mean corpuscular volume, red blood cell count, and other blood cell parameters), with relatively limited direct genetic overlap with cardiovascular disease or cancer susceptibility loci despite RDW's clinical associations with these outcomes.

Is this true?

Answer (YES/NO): NO